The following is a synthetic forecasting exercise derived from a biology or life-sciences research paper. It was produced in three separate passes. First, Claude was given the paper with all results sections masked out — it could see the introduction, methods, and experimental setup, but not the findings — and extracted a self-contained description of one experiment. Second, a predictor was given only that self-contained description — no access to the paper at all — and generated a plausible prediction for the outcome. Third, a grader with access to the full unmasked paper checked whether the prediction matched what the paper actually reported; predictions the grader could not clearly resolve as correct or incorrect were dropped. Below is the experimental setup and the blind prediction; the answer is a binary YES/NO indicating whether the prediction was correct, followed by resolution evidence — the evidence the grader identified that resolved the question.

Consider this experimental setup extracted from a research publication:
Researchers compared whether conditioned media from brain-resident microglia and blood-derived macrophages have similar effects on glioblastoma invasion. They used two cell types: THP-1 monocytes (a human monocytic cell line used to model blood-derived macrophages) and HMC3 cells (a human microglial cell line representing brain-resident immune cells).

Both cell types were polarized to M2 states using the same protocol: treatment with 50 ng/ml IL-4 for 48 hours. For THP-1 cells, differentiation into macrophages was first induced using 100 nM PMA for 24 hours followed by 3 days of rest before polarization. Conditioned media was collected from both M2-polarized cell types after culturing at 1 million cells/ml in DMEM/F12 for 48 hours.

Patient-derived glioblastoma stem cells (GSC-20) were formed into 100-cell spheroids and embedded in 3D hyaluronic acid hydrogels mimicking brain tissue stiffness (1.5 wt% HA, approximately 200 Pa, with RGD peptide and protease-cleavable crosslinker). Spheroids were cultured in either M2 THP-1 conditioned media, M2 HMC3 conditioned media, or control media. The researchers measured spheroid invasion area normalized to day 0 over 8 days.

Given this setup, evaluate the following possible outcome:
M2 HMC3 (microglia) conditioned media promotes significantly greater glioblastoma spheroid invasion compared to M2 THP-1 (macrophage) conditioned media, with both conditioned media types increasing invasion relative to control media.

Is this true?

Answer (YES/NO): NO